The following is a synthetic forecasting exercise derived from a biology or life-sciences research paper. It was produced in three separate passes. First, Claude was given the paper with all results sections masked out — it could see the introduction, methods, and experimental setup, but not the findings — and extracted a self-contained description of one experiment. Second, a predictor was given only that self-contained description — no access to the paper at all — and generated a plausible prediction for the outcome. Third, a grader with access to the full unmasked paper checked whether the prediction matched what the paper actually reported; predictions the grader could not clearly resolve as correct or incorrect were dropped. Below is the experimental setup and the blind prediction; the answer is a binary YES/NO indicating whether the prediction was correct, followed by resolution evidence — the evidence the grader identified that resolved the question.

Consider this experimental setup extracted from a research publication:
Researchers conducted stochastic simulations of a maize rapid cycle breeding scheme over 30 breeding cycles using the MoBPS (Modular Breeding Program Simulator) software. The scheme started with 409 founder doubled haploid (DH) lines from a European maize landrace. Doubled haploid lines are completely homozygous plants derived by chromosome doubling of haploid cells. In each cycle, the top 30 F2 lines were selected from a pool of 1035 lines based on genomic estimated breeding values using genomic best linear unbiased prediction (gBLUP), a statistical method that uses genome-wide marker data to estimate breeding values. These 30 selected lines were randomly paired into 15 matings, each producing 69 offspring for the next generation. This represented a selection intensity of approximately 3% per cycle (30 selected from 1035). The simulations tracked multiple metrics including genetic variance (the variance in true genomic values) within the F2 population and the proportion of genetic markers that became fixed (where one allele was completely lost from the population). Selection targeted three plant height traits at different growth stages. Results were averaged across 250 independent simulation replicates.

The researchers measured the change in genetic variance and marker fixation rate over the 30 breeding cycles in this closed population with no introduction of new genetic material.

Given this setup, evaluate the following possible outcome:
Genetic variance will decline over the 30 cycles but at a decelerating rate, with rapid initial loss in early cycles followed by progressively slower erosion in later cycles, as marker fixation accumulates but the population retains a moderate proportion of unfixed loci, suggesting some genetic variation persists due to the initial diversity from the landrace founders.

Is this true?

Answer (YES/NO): NO